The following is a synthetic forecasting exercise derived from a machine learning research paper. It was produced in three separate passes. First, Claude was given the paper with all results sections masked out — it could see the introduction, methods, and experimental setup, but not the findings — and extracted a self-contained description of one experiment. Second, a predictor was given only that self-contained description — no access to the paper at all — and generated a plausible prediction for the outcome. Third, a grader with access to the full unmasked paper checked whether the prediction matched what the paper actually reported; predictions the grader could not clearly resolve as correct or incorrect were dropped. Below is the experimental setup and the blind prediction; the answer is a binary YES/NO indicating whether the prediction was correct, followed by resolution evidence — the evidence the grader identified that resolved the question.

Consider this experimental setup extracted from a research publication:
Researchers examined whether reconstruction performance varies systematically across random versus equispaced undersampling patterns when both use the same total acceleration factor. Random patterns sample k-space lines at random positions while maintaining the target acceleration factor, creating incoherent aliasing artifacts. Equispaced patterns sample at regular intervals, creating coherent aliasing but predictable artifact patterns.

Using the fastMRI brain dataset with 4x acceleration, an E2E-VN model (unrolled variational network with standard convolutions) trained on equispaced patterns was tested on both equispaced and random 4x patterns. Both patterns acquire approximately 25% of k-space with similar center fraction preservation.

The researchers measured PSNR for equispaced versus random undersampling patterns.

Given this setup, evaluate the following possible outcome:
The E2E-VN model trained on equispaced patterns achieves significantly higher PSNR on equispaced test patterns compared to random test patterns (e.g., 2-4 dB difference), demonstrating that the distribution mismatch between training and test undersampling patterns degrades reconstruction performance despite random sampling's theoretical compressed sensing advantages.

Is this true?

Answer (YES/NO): NO